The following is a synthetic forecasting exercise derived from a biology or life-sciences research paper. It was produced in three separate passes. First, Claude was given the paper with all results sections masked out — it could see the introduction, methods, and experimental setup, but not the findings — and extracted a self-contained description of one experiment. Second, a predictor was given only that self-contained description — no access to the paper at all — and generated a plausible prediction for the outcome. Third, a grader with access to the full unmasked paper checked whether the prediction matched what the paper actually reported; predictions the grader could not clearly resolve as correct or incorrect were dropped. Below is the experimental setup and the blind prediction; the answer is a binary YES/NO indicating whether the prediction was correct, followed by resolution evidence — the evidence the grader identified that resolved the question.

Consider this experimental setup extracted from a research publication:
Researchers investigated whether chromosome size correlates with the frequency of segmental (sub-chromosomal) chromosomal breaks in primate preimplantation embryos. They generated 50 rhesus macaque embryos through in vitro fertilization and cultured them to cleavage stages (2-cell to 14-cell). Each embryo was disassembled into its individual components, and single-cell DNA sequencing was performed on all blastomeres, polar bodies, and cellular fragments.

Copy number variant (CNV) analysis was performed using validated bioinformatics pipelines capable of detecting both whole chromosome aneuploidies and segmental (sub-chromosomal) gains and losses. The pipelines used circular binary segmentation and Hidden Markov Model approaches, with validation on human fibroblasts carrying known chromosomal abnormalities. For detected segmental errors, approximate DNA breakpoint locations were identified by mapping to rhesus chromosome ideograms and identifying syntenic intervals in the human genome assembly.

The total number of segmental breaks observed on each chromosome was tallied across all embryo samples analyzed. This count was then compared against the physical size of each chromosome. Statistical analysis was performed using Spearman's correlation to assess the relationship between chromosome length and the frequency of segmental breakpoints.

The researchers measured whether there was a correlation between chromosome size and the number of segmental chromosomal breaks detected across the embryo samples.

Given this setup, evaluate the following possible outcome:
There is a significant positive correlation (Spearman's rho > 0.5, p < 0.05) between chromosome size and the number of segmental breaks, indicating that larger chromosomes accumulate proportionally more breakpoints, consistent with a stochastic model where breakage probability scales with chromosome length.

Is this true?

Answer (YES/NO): NO